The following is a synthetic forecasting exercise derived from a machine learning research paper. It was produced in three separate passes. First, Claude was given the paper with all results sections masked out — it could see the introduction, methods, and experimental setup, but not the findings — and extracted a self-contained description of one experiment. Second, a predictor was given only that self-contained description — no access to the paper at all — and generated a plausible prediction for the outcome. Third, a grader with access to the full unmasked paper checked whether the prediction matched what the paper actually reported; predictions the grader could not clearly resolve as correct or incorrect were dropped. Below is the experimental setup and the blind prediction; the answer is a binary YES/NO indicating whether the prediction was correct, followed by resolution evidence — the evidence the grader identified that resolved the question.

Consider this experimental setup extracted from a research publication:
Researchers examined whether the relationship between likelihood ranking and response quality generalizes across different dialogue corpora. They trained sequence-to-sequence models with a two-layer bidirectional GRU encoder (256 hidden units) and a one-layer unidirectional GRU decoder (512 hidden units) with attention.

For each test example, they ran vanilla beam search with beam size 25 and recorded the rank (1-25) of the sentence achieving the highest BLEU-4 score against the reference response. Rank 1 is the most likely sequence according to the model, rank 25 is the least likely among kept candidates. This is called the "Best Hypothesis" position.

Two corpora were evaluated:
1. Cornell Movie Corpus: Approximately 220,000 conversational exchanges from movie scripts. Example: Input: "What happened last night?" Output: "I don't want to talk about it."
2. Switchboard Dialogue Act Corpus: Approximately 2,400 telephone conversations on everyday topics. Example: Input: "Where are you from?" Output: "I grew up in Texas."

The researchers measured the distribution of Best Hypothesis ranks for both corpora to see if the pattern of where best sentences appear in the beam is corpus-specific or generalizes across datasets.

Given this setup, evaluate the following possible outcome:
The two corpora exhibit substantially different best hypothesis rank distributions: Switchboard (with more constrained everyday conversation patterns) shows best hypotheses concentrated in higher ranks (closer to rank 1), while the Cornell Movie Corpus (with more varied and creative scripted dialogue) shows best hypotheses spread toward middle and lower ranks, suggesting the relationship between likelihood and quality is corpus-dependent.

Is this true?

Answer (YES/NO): NO